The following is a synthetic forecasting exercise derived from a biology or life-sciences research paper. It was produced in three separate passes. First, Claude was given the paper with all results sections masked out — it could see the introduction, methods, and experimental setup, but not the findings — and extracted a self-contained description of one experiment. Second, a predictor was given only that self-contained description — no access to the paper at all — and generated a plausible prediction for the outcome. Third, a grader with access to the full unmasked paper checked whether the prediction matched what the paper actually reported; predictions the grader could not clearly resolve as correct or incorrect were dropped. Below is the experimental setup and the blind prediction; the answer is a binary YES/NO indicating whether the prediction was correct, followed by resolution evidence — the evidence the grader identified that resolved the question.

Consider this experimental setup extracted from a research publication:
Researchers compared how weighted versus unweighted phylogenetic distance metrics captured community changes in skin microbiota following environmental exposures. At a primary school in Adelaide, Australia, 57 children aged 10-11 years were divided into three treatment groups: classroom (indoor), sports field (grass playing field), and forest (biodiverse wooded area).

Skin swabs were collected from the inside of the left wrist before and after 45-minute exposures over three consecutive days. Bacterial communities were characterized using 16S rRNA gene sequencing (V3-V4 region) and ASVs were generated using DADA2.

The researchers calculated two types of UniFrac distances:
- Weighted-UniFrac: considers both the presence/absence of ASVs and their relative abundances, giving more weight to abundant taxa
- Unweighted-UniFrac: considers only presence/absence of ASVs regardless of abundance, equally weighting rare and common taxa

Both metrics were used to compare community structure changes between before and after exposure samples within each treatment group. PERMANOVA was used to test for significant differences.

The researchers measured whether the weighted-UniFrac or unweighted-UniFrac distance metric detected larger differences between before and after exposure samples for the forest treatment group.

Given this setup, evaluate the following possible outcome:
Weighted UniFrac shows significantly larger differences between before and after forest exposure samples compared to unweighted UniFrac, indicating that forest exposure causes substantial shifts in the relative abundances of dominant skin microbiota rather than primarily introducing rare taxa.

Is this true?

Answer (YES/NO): NO